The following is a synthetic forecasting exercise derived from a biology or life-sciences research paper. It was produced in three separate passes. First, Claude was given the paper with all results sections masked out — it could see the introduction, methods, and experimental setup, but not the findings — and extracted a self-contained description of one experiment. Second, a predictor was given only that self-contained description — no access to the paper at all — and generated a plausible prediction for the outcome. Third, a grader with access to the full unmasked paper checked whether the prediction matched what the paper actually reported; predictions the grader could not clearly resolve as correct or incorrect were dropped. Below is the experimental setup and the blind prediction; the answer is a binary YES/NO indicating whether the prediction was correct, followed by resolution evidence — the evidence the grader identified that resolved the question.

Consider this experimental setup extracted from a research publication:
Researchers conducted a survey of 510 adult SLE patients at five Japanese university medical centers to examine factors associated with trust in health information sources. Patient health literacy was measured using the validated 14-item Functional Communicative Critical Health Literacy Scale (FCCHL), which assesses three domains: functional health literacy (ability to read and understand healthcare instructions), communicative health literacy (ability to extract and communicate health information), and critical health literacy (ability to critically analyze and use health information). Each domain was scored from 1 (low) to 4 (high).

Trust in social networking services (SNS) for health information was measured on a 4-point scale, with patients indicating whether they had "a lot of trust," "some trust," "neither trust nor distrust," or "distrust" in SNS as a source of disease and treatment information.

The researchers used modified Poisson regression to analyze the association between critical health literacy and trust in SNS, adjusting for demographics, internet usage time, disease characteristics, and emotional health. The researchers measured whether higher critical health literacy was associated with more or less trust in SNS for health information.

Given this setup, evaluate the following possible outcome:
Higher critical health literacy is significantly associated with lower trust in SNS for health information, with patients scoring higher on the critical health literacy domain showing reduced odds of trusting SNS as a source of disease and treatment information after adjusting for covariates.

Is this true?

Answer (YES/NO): NO